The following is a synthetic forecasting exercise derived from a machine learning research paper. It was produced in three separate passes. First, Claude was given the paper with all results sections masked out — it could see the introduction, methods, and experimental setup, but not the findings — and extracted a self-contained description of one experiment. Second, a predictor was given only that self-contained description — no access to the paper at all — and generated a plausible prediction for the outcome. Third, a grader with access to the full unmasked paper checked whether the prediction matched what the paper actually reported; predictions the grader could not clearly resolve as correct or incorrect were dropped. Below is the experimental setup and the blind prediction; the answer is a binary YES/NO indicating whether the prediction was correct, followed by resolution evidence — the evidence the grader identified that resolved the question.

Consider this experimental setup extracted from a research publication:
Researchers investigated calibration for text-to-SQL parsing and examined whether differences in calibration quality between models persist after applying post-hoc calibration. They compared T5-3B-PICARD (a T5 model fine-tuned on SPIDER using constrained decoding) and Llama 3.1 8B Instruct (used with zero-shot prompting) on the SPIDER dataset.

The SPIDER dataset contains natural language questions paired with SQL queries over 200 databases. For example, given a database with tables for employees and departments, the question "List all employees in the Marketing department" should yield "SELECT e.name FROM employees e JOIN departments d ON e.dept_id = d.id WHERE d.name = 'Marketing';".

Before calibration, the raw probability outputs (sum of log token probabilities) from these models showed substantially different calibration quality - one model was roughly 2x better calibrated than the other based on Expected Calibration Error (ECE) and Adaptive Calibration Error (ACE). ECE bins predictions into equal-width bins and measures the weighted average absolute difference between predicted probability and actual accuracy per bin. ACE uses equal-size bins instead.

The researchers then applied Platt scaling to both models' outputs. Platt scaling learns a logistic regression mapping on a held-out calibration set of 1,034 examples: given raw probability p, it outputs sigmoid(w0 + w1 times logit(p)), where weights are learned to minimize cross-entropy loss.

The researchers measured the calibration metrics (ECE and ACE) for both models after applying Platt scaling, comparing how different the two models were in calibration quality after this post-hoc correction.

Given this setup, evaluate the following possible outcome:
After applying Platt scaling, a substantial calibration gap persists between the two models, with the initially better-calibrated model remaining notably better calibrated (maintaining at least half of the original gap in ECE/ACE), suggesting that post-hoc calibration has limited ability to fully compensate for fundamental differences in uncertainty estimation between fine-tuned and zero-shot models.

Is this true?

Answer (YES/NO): NO